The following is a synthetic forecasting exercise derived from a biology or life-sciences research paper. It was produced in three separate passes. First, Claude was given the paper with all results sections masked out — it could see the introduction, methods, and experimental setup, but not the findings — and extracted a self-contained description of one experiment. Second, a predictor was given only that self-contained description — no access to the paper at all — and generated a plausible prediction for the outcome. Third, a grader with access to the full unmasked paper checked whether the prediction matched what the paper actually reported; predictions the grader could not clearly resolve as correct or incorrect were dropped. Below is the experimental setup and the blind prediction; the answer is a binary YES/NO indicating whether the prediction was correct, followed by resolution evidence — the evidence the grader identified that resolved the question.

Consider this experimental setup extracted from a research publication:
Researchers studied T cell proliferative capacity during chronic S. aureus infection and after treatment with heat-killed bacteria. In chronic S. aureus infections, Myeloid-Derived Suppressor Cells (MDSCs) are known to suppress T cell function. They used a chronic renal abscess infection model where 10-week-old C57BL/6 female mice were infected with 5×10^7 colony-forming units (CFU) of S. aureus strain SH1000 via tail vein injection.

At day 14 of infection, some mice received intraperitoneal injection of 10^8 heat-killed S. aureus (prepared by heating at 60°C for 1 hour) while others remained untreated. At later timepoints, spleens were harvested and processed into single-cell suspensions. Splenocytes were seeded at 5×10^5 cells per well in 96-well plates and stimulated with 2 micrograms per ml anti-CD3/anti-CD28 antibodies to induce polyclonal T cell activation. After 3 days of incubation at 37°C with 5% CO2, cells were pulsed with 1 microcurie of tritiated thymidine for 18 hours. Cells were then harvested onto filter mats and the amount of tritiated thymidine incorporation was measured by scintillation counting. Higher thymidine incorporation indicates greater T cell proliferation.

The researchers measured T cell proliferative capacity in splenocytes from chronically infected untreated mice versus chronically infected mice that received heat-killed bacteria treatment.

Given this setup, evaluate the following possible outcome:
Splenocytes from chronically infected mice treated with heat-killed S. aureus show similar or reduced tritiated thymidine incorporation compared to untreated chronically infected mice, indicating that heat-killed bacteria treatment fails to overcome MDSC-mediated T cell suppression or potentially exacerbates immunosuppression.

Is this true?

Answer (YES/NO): NO